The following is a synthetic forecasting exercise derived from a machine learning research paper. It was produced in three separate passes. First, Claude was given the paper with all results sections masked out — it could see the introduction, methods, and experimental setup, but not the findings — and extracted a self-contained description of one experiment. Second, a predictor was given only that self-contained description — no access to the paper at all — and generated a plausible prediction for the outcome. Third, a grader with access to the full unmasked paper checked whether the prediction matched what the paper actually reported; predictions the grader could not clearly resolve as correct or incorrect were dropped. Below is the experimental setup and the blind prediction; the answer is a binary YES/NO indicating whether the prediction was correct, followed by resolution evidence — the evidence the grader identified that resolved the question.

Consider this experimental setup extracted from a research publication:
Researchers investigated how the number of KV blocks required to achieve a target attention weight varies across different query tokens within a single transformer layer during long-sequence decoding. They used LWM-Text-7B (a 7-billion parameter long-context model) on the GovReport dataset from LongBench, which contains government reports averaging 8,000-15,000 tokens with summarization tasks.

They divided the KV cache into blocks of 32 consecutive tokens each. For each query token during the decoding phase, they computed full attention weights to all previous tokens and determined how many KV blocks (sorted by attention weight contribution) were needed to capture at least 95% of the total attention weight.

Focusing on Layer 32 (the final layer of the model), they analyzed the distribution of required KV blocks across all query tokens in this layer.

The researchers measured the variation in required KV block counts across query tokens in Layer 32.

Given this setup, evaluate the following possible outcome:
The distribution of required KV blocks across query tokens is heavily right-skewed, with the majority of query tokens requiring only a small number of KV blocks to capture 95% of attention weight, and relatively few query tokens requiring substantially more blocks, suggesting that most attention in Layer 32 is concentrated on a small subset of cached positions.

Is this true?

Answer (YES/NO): NO